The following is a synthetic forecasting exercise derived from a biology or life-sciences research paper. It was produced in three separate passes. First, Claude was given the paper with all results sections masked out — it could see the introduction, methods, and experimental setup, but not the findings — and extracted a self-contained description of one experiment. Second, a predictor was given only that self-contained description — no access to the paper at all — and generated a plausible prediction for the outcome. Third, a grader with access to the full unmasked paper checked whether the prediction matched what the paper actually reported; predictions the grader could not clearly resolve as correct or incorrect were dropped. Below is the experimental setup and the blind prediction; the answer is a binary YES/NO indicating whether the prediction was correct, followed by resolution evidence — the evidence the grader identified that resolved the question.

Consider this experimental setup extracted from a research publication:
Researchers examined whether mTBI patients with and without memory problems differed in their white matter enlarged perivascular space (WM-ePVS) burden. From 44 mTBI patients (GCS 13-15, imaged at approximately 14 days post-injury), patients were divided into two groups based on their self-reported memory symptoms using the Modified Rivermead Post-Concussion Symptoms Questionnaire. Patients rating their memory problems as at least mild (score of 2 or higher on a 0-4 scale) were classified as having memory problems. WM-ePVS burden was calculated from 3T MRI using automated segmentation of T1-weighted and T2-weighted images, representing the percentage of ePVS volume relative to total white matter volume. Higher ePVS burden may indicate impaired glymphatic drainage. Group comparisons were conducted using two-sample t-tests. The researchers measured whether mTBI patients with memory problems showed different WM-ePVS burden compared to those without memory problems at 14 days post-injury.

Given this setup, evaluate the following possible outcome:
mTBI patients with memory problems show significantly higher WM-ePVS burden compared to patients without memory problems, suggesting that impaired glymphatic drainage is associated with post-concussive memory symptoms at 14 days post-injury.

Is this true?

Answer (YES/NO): YES